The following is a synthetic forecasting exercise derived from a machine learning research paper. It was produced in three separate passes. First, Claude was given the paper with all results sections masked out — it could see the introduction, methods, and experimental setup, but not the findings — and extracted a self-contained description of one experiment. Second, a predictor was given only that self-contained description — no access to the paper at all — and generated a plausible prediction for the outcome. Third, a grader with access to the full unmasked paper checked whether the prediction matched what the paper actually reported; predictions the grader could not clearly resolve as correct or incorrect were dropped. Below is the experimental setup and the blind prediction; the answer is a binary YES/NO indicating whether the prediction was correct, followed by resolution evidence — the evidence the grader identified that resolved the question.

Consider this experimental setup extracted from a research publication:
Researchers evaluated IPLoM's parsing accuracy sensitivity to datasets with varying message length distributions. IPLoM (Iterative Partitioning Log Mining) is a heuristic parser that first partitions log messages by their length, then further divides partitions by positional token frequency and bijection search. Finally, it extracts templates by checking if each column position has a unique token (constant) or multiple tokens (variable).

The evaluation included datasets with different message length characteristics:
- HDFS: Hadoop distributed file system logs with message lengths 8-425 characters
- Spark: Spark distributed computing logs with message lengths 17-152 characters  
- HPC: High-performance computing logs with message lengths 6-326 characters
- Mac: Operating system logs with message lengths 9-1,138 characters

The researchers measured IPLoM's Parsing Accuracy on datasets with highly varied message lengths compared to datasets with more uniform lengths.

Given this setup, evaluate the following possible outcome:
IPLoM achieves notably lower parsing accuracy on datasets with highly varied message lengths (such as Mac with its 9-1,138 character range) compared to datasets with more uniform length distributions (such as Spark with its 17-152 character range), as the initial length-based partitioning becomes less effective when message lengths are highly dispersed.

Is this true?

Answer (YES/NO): YES